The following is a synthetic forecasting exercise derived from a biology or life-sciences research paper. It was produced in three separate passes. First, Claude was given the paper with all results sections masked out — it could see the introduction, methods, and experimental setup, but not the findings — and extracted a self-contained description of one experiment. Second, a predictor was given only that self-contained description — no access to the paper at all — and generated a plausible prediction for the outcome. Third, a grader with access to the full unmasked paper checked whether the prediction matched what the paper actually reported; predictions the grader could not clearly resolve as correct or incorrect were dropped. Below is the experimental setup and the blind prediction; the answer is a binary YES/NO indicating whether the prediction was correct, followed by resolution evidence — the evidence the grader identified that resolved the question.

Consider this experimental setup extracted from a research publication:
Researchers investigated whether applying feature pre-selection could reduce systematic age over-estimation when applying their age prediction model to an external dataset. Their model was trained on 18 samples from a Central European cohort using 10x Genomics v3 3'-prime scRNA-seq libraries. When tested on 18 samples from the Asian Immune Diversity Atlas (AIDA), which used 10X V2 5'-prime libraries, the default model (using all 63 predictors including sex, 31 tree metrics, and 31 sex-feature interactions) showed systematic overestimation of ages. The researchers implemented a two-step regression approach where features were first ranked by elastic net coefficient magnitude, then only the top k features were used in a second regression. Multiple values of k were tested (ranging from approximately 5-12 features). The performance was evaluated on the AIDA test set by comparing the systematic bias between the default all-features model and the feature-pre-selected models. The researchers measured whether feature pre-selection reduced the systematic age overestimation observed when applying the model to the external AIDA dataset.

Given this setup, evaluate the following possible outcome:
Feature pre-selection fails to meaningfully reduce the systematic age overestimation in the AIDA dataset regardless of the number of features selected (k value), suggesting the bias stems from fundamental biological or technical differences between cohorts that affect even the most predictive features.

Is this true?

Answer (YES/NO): NO